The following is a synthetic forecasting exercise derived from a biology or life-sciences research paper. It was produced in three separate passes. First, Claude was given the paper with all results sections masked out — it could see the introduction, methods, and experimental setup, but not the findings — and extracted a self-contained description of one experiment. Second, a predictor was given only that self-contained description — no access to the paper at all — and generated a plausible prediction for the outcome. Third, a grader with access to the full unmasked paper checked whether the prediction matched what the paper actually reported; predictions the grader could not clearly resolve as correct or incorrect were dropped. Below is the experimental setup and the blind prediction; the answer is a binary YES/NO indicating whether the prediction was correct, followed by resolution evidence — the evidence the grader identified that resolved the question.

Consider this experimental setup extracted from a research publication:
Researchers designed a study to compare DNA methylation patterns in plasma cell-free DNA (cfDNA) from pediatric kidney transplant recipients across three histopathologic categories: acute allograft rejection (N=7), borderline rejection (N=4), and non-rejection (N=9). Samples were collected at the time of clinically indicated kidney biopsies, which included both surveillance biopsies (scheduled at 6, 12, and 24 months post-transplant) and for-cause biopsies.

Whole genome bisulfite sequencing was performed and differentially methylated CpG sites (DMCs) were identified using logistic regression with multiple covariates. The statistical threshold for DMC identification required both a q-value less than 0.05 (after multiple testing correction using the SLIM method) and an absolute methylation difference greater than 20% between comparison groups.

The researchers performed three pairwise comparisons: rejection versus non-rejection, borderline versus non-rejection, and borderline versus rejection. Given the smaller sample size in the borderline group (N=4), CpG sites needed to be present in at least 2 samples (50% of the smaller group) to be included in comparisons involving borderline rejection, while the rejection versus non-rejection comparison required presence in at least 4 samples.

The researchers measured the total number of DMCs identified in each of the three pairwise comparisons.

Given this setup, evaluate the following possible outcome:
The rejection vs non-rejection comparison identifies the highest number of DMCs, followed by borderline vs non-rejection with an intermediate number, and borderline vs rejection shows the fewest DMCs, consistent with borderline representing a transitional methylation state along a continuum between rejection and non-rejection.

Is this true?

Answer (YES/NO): YES